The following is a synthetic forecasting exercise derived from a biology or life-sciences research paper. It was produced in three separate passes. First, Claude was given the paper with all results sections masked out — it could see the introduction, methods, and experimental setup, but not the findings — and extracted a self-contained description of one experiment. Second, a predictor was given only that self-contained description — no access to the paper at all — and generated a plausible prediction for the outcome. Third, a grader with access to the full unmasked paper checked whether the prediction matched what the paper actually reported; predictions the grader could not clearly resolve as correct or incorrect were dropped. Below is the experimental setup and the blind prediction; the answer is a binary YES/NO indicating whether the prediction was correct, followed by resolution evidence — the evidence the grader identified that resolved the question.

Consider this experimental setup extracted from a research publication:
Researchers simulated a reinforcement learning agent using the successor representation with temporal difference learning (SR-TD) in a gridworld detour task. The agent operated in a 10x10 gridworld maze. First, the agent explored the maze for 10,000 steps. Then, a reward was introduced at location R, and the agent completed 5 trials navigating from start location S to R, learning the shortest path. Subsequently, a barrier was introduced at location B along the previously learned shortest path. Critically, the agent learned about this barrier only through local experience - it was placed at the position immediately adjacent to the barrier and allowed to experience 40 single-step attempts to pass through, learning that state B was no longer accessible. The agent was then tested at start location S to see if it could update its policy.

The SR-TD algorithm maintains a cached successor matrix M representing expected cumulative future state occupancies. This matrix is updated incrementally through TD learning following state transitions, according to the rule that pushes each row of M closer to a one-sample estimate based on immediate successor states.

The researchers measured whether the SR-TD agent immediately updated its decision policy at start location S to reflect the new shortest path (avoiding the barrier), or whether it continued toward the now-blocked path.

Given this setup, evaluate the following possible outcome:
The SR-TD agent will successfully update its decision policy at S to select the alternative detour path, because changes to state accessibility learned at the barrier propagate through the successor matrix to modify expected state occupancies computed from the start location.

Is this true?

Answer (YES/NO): NO